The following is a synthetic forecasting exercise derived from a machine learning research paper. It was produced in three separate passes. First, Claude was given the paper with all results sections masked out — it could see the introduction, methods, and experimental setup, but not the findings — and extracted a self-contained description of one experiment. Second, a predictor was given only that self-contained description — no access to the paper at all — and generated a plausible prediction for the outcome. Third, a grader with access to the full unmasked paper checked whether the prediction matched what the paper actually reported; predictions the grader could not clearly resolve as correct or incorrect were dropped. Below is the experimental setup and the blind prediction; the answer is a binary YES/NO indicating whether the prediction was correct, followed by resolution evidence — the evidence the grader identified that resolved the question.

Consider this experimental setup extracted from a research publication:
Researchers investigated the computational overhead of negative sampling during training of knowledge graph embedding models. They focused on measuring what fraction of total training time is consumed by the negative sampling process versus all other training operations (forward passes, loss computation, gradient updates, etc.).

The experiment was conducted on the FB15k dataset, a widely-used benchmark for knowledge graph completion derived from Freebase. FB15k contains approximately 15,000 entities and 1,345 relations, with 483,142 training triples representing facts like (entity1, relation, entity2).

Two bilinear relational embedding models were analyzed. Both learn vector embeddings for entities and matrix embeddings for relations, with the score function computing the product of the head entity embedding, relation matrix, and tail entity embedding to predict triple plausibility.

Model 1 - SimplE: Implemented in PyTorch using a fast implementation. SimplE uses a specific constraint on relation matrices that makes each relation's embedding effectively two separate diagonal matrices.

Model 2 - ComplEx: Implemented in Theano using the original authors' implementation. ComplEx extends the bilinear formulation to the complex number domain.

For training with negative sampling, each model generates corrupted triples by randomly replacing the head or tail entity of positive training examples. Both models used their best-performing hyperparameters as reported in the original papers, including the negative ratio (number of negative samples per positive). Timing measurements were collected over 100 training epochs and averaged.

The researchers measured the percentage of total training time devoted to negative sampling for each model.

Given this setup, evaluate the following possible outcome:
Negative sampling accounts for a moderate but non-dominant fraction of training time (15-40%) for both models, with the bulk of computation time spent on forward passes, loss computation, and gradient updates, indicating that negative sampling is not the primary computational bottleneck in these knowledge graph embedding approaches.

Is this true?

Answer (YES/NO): NO